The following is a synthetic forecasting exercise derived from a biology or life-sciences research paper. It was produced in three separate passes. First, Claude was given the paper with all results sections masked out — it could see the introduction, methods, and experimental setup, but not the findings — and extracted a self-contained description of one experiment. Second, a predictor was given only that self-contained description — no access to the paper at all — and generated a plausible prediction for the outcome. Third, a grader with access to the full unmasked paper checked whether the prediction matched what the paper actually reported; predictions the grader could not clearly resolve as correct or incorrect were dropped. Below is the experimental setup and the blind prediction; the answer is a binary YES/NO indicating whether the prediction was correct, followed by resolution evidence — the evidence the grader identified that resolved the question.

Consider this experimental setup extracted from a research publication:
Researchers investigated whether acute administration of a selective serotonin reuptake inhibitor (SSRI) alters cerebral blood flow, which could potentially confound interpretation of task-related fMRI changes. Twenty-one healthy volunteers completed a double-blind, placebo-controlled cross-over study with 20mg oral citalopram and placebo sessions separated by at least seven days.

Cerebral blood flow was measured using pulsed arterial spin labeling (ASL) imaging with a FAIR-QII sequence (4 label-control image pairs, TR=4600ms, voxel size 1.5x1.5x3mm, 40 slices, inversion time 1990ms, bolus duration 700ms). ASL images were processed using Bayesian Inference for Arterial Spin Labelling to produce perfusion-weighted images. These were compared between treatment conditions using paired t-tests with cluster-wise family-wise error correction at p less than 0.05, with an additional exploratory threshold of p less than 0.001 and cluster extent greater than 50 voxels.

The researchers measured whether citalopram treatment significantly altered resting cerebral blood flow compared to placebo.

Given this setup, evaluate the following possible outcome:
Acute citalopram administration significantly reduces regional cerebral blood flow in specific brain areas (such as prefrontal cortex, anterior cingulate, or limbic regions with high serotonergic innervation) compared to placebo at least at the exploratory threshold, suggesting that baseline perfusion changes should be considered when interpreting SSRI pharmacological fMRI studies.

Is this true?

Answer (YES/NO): NO